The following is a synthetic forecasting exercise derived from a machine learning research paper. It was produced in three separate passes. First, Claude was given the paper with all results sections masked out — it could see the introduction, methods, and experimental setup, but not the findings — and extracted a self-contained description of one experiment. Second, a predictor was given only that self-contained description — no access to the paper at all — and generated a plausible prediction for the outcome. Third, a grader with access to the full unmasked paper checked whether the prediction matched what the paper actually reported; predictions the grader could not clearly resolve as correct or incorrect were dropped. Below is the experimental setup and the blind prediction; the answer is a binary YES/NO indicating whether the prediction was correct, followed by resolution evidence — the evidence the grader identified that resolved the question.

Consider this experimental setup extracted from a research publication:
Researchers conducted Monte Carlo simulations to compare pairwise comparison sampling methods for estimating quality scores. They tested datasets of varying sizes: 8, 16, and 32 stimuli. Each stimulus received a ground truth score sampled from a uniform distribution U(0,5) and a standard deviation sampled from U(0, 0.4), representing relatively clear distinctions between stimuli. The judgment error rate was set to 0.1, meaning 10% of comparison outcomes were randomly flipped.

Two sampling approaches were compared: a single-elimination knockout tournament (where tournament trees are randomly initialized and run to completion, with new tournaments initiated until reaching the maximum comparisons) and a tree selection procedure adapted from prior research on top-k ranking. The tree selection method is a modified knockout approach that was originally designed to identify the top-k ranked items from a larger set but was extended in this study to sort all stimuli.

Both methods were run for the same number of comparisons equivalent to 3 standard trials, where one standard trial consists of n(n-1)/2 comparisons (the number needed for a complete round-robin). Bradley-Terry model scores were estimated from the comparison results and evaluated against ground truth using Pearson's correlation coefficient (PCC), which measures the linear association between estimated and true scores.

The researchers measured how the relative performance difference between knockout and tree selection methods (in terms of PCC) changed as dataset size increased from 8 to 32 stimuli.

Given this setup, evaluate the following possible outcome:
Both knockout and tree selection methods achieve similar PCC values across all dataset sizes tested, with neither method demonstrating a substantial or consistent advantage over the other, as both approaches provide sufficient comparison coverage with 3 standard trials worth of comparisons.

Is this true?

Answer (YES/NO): NO